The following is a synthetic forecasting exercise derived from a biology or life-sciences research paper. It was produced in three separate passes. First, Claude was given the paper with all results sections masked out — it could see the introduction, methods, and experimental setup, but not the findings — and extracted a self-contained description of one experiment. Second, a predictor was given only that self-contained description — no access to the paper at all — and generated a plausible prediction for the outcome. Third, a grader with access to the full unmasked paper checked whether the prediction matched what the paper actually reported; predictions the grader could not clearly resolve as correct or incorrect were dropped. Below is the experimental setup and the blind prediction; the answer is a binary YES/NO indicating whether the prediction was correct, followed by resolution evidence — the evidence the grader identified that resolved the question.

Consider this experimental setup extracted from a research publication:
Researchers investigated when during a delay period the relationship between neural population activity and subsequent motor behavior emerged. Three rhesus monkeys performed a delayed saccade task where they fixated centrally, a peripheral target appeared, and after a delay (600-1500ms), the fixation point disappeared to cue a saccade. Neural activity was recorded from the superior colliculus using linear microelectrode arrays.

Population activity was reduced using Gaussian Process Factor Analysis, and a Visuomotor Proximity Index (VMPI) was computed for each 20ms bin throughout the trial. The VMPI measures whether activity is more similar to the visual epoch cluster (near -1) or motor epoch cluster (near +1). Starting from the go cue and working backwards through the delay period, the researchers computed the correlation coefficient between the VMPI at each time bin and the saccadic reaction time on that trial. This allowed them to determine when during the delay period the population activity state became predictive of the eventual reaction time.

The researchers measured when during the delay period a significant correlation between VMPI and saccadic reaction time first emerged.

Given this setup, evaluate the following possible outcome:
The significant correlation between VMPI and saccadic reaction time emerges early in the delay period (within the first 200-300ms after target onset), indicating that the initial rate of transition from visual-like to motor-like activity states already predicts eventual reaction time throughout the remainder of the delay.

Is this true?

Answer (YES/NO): NO